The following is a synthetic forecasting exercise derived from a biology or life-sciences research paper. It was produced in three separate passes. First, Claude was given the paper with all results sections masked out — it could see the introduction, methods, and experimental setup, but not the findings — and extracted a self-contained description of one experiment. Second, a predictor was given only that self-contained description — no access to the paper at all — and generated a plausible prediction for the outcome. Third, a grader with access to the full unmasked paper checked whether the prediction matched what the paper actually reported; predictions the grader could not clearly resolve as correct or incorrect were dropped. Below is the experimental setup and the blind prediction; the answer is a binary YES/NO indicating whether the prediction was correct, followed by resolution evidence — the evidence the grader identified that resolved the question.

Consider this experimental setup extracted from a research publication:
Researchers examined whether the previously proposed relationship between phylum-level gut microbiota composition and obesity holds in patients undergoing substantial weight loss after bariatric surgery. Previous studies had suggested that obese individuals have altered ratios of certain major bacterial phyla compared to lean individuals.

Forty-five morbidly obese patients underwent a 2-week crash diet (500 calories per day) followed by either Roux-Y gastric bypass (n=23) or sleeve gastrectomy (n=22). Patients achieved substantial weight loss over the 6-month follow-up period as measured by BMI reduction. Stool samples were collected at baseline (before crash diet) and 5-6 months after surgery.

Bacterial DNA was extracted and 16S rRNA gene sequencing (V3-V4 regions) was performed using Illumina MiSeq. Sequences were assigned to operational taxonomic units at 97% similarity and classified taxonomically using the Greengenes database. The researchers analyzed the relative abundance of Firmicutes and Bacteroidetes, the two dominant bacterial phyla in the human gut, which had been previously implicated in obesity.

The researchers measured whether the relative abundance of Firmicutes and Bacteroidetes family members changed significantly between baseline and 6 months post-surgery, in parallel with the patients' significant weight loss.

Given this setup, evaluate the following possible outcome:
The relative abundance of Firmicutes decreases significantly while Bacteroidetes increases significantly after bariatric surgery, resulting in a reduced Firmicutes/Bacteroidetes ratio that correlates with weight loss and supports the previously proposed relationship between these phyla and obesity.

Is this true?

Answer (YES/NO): NO